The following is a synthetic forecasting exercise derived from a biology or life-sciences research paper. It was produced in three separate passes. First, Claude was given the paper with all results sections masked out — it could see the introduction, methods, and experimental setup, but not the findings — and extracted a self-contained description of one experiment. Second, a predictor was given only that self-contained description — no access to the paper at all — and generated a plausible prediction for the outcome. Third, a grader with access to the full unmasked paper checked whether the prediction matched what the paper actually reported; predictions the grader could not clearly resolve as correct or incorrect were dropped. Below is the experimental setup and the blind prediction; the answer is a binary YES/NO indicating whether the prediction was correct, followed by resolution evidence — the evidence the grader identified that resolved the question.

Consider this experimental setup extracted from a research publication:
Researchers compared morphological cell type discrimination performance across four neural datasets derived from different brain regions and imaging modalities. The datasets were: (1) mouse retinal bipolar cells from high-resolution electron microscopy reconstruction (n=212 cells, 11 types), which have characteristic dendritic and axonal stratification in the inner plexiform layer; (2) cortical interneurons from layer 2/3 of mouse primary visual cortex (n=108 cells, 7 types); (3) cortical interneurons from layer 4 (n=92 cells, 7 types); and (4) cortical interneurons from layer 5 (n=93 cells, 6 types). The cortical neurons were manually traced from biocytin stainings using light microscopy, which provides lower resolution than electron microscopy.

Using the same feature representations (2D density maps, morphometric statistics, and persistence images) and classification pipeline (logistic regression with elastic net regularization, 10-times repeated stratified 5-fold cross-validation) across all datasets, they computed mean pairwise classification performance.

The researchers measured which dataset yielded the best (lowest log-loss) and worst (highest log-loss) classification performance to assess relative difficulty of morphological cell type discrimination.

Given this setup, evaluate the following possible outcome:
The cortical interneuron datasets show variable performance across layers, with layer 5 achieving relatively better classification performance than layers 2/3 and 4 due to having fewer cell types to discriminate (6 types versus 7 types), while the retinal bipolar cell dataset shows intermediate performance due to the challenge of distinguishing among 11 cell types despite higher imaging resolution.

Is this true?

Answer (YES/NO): NO